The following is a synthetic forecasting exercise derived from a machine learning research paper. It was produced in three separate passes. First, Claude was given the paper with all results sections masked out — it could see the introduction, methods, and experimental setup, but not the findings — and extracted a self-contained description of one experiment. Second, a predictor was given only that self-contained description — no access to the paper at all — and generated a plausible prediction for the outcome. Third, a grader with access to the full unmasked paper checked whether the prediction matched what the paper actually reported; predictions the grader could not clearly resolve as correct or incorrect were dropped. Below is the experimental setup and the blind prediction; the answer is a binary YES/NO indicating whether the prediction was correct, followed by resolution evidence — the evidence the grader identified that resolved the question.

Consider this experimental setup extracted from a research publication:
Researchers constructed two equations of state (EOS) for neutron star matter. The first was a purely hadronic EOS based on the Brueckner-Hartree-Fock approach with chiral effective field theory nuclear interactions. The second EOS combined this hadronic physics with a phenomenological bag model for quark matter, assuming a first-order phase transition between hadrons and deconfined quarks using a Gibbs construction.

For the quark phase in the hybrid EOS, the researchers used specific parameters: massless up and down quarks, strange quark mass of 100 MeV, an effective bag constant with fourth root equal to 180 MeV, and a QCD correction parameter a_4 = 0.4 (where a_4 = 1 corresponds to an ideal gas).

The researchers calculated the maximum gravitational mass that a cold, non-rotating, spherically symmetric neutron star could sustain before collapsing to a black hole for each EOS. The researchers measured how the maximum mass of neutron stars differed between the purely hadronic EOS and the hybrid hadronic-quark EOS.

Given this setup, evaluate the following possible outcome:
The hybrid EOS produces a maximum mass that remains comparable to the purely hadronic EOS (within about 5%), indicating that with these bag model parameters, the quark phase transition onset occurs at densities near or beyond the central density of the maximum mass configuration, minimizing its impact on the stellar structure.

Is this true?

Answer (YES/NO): NO